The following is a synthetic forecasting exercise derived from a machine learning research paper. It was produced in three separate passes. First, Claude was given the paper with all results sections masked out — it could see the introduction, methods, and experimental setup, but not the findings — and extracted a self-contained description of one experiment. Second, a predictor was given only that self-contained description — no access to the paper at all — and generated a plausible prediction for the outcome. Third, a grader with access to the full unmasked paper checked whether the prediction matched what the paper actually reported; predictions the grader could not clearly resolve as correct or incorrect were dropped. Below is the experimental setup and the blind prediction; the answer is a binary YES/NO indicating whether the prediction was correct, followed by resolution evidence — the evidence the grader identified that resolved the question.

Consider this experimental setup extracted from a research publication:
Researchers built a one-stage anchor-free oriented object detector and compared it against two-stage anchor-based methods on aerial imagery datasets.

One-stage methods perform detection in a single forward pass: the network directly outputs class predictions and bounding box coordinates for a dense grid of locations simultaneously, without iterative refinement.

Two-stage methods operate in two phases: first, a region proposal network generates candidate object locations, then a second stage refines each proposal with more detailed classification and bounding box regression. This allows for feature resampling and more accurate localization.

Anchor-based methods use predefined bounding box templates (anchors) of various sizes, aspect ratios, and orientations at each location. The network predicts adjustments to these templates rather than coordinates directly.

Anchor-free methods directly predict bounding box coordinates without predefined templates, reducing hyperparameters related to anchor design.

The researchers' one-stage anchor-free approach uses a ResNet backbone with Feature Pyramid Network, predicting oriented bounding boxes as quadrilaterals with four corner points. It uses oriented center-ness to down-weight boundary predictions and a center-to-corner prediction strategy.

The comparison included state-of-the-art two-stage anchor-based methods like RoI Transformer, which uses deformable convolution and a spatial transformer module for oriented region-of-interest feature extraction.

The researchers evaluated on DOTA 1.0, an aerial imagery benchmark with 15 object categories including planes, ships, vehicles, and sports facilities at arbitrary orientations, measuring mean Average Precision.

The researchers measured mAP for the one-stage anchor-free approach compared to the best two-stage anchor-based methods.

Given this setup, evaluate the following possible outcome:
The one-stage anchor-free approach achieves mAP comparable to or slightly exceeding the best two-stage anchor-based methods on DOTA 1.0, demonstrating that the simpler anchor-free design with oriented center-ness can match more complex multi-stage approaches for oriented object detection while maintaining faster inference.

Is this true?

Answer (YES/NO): NO